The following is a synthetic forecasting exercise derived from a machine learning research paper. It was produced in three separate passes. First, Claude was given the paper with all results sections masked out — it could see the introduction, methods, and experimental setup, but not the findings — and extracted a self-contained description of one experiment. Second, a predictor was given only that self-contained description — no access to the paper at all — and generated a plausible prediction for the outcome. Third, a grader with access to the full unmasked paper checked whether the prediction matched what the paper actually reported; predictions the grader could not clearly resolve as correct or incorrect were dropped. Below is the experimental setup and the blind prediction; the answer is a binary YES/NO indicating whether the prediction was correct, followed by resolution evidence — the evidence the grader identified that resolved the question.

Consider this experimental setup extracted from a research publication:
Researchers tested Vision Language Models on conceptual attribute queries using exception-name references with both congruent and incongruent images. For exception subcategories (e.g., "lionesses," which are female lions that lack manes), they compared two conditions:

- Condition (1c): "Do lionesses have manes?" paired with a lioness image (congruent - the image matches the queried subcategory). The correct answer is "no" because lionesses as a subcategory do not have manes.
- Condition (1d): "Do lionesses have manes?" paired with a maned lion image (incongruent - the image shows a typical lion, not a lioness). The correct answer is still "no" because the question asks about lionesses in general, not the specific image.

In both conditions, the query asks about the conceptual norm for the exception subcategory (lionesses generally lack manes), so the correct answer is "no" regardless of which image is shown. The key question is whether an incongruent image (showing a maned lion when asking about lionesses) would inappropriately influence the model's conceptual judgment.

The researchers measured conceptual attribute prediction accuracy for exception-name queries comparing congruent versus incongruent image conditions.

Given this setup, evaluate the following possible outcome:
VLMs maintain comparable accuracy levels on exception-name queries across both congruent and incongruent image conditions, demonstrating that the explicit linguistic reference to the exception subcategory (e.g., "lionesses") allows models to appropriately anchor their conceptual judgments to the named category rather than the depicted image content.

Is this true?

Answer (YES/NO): NO